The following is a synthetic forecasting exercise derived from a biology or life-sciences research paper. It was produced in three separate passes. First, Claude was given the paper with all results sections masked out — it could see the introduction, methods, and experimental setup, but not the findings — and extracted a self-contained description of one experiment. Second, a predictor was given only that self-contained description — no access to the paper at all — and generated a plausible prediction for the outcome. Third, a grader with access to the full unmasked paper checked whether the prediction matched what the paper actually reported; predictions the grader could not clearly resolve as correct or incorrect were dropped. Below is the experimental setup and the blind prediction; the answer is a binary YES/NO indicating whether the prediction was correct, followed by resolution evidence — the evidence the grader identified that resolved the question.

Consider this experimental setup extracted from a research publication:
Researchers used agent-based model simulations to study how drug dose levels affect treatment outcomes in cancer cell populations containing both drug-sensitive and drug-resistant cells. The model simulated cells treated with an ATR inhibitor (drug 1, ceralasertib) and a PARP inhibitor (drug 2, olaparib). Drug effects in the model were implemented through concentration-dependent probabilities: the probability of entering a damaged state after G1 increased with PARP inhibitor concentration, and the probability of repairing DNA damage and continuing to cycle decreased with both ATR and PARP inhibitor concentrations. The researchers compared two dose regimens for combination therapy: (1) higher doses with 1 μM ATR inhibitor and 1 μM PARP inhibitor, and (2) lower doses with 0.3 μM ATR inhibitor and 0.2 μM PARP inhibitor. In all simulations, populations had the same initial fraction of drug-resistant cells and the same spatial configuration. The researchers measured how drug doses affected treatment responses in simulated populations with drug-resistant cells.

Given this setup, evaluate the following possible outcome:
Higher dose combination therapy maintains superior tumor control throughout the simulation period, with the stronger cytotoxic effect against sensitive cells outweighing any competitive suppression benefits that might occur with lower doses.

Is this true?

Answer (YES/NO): NO